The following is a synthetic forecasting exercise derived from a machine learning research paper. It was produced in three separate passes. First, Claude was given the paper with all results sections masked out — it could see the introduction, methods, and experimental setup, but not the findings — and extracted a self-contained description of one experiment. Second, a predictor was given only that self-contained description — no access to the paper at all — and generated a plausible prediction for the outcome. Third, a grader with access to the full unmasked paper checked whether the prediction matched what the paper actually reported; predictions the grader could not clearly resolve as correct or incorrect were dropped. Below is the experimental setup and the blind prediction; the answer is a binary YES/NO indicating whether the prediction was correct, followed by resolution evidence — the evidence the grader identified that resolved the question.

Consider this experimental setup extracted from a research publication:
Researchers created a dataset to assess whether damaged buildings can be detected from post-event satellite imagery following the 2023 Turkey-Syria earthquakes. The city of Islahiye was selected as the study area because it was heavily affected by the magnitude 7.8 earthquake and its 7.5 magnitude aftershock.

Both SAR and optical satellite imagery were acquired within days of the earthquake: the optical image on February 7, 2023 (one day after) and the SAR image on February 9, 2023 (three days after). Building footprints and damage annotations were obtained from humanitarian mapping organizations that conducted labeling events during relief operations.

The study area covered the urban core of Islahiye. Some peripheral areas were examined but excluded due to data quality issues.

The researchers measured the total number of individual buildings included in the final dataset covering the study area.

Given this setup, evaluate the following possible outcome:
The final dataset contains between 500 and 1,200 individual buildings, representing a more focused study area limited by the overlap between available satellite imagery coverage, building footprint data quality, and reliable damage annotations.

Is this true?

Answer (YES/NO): NO